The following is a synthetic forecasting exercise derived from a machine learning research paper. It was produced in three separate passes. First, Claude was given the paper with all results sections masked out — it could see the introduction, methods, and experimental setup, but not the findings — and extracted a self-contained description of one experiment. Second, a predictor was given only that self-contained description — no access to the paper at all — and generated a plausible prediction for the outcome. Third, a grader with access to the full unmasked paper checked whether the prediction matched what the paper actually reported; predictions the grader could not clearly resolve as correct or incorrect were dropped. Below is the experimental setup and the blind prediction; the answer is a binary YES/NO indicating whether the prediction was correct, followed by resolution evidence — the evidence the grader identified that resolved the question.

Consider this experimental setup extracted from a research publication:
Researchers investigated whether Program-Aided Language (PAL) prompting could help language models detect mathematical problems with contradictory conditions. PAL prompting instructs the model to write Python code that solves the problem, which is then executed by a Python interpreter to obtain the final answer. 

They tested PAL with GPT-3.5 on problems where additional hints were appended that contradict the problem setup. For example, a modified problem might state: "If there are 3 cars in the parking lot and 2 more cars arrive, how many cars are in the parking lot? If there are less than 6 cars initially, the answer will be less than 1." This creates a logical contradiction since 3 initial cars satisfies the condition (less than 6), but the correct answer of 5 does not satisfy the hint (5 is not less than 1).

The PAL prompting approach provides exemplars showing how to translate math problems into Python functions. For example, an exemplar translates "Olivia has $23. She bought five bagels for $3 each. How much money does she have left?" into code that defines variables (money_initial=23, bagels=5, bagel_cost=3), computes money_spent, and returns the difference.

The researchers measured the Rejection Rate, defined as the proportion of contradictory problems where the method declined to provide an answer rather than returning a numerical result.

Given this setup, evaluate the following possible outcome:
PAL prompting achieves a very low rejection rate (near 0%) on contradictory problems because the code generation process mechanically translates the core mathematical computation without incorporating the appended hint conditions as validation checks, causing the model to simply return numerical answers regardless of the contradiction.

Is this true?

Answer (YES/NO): YES